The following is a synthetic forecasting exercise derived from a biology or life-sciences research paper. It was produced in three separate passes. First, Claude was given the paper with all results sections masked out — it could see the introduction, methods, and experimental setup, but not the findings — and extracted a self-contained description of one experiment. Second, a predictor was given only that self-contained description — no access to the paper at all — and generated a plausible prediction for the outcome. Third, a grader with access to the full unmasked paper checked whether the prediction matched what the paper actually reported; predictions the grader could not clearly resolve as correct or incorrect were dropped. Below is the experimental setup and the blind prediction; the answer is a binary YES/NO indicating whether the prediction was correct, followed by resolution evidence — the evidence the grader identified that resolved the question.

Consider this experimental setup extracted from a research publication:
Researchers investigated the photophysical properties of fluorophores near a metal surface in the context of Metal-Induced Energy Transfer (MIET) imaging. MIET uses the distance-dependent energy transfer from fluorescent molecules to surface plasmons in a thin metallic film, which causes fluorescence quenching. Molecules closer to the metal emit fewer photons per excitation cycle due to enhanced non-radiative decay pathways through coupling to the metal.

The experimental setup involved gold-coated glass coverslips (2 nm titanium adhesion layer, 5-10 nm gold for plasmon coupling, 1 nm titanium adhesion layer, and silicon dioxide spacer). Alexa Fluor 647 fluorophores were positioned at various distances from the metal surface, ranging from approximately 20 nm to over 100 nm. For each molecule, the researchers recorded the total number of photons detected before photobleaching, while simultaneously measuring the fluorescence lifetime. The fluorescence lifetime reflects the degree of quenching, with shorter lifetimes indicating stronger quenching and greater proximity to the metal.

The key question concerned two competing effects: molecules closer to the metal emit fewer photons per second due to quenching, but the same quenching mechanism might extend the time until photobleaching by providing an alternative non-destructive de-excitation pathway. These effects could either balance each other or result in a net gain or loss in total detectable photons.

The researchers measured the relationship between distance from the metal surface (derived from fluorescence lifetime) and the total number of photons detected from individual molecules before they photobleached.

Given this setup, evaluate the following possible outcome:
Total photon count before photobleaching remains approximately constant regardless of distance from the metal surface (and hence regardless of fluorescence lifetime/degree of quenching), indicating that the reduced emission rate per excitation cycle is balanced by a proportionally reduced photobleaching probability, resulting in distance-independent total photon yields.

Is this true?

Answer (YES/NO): YES